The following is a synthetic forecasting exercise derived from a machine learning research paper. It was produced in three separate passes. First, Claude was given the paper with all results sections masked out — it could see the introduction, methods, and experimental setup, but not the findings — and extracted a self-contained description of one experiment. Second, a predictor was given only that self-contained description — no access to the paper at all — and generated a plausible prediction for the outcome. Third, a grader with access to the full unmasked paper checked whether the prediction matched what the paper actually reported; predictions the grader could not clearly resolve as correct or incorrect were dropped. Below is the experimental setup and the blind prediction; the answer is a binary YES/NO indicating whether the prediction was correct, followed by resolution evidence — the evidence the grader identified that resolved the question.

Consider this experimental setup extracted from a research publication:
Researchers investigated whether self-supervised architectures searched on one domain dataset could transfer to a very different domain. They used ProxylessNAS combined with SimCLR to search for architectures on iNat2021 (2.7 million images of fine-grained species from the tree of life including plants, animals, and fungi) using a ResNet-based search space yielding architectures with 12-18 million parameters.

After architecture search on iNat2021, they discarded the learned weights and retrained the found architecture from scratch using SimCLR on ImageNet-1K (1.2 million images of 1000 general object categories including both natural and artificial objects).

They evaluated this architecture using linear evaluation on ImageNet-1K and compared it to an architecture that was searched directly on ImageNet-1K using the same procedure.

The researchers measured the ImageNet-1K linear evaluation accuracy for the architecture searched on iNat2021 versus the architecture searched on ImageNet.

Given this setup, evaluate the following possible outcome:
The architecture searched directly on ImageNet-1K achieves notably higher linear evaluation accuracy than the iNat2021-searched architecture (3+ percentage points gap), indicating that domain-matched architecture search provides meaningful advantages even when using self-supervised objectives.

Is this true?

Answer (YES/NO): NO